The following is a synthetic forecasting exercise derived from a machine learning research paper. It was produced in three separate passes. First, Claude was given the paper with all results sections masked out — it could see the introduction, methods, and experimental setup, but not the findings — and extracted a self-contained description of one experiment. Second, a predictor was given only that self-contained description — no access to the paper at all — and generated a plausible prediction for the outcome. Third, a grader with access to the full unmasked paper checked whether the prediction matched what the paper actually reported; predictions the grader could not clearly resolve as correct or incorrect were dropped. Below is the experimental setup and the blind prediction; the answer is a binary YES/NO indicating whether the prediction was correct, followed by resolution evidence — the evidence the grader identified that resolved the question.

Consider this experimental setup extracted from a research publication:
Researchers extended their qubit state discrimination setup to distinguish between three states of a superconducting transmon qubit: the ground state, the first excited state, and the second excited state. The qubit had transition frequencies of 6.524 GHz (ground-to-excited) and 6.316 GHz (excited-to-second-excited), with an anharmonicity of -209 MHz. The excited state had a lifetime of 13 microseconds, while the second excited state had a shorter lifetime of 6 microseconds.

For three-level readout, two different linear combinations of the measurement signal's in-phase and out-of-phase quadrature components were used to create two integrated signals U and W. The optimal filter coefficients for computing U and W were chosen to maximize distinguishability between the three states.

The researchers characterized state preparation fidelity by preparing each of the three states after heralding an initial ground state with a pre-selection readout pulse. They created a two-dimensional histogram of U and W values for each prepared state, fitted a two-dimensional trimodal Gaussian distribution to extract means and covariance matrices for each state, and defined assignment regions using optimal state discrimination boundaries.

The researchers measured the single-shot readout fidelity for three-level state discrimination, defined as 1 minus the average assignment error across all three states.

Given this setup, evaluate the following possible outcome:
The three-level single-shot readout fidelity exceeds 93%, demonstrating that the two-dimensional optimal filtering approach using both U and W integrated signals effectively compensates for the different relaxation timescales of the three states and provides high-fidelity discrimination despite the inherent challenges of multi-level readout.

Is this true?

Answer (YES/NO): NO